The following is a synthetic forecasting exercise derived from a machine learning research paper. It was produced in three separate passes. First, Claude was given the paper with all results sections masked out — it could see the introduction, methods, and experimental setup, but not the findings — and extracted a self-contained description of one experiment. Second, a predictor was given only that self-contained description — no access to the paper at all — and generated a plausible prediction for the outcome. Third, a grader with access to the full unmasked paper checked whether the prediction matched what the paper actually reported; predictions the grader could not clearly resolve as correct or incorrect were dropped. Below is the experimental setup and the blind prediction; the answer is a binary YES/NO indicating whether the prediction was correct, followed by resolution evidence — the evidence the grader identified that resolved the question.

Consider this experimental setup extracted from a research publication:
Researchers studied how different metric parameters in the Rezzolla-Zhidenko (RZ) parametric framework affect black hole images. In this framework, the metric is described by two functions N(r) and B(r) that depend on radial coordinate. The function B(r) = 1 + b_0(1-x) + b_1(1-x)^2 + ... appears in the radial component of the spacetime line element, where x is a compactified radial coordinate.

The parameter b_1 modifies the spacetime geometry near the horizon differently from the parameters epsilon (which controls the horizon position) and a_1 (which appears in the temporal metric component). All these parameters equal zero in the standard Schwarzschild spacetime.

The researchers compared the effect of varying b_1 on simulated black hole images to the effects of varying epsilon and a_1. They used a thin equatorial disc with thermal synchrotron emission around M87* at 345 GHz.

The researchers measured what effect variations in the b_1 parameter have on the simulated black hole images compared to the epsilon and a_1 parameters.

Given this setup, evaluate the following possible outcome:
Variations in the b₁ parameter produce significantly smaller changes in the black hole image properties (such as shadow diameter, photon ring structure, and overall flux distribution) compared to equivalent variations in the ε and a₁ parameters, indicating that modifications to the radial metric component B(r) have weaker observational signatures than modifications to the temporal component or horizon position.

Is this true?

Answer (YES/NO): YES